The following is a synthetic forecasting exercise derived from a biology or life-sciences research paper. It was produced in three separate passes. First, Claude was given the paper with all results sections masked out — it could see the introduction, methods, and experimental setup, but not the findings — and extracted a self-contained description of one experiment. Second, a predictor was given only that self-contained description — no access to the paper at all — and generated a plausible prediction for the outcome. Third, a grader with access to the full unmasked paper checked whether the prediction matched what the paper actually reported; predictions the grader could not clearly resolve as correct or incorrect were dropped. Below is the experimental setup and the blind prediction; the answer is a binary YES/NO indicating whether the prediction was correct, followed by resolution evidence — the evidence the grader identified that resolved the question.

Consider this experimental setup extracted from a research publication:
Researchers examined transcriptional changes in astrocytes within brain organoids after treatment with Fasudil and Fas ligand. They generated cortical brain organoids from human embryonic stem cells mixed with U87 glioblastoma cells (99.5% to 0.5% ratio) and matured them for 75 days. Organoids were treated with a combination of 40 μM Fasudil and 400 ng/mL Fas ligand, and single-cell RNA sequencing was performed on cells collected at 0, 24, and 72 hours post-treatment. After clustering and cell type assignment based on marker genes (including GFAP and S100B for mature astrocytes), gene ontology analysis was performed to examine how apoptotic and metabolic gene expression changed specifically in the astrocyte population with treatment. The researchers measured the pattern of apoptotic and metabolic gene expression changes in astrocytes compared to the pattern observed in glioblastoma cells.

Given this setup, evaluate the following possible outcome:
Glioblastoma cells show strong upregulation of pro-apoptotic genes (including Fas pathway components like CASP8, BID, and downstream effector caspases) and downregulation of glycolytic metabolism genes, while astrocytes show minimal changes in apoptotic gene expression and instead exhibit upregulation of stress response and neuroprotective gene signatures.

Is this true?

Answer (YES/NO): NO